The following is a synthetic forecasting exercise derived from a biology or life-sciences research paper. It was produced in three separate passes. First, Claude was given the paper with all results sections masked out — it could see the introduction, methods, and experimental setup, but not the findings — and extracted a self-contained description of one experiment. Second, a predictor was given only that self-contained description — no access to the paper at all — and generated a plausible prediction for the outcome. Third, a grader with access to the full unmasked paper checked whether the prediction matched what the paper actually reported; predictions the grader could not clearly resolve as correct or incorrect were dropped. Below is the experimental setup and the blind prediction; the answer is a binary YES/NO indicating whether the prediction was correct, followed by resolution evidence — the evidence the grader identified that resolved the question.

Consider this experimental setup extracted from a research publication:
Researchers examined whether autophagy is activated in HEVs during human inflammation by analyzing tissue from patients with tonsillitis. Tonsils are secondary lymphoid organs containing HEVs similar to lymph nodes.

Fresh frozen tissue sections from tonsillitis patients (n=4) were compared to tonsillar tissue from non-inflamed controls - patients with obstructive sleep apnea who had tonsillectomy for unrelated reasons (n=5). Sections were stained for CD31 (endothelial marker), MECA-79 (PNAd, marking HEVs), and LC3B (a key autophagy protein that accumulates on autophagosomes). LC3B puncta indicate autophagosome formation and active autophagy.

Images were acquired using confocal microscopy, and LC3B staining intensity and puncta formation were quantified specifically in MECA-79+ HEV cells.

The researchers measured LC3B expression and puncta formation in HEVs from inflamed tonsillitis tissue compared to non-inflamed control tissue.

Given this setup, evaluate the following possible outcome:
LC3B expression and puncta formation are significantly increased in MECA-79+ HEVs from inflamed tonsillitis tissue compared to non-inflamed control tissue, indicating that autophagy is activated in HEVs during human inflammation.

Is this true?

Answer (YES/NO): NO